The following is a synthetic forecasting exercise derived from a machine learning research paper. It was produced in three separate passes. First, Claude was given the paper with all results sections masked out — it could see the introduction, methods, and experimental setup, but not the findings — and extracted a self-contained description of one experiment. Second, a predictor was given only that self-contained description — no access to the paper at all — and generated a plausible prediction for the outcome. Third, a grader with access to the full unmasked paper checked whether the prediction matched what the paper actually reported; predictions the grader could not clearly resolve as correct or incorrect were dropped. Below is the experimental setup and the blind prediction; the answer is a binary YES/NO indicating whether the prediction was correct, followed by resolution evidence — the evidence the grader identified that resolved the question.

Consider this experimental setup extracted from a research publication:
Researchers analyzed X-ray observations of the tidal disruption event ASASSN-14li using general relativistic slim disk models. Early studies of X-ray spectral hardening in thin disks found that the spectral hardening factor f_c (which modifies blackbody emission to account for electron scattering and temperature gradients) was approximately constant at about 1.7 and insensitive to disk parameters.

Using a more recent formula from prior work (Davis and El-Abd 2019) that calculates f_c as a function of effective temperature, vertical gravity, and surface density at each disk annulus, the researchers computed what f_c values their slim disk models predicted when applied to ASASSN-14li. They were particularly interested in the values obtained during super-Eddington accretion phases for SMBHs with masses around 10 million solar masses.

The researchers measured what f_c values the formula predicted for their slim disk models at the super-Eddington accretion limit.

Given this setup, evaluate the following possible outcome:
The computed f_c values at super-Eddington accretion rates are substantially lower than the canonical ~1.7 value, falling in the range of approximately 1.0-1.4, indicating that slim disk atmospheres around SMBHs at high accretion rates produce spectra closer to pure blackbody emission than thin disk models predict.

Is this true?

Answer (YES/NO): NO